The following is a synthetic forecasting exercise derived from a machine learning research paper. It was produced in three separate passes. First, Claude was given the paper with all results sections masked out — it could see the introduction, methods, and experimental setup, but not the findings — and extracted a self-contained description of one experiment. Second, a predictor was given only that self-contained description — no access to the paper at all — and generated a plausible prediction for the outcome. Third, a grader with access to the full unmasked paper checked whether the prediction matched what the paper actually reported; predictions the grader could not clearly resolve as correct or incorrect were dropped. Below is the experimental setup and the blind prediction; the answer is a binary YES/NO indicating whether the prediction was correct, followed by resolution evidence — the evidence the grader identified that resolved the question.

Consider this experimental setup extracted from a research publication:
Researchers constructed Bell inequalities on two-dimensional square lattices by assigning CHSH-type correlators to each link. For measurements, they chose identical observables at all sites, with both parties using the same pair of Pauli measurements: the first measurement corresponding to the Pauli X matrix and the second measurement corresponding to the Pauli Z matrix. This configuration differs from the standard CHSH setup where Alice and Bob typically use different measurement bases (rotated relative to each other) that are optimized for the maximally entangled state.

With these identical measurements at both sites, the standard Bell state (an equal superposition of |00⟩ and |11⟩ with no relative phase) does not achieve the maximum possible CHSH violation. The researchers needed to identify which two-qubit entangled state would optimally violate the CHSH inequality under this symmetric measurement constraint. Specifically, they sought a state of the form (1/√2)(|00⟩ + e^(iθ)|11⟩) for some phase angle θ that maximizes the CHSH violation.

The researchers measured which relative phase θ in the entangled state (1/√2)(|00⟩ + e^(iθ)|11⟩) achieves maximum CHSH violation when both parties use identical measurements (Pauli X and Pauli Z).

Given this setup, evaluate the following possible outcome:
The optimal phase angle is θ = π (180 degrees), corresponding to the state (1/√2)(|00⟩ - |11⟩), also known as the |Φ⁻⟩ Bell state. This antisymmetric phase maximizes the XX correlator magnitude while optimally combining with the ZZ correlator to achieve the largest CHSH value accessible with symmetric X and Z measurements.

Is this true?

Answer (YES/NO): NO